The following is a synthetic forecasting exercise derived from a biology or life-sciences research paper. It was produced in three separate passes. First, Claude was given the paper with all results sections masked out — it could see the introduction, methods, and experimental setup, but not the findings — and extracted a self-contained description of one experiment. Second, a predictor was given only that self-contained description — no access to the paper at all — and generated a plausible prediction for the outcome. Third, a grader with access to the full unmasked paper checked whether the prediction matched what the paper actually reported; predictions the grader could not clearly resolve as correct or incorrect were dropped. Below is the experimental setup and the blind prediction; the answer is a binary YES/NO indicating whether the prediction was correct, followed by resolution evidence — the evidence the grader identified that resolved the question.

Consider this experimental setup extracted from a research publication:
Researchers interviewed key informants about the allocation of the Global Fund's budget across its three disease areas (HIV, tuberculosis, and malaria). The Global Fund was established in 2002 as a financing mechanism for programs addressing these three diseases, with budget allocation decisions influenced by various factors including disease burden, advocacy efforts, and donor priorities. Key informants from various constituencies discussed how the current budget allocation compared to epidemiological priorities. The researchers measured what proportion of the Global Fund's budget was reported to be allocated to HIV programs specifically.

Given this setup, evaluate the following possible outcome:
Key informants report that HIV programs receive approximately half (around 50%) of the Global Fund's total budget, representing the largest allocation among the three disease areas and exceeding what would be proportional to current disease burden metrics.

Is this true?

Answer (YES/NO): YES